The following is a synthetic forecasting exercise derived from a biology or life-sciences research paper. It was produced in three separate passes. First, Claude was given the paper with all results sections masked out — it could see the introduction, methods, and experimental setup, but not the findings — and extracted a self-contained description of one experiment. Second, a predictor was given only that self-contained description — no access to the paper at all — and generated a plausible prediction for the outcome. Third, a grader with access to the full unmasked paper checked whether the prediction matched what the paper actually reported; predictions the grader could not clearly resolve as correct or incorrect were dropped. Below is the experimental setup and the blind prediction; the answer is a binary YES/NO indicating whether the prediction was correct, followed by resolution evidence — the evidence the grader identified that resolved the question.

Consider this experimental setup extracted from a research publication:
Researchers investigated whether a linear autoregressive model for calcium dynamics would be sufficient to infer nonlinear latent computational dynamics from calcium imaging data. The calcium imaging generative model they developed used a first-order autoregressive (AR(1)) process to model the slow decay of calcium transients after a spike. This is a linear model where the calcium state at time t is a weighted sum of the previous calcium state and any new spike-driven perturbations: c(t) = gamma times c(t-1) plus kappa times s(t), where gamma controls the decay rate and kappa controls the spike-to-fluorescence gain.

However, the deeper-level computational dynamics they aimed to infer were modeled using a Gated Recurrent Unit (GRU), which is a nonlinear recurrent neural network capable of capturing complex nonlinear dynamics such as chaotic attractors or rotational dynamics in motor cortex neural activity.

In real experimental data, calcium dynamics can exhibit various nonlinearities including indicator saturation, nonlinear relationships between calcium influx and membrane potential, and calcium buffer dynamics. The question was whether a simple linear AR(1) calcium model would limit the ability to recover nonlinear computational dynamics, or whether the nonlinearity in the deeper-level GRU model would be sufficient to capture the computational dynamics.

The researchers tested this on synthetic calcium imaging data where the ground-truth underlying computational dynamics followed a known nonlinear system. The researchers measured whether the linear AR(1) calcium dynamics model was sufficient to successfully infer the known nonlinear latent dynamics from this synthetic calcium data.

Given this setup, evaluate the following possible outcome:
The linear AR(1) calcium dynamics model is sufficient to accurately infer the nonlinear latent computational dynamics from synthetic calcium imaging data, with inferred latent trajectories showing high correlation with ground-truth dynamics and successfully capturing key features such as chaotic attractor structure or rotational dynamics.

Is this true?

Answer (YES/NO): YES